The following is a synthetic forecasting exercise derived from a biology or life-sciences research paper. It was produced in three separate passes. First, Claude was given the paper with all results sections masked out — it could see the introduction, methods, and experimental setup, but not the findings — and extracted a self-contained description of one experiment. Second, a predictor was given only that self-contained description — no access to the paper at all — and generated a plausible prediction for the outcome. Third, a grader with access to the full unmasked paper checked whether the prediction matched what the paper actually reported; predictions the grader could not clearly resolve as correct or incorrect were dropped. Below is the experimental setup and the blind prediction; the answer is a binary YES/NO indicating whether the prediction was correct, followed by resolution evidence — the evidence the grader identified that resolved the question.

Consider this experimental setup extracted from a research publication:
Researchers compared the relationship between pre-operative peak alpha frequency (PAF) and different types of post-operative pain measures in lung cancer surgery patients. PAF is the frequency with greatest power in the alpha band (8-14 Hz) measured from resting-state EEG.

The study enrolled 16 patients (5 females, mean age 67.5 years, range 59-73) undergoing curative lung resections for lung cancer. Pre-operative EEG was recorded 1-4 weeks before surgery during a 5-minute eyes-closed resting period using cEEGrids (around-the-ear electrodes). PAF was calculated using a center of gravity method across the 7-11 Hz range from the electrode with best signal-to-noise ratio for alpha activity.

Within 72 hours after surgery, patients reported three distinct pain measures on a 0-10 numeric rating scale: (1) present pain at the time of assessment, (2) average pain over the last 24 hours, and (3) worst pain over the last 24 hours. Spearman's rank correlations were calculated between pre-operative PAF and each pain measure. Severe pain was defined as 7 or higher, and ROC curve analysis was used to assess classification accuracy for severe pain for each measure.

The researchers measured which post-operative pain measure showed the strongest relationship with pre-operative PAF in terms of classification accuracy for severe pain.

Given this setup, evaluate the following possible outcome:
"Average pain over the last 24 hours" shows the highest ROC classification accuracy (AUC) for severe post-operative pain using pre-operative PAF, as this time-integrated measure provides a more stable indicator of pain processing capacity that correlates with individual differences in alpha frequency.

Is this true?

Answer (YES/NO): NO